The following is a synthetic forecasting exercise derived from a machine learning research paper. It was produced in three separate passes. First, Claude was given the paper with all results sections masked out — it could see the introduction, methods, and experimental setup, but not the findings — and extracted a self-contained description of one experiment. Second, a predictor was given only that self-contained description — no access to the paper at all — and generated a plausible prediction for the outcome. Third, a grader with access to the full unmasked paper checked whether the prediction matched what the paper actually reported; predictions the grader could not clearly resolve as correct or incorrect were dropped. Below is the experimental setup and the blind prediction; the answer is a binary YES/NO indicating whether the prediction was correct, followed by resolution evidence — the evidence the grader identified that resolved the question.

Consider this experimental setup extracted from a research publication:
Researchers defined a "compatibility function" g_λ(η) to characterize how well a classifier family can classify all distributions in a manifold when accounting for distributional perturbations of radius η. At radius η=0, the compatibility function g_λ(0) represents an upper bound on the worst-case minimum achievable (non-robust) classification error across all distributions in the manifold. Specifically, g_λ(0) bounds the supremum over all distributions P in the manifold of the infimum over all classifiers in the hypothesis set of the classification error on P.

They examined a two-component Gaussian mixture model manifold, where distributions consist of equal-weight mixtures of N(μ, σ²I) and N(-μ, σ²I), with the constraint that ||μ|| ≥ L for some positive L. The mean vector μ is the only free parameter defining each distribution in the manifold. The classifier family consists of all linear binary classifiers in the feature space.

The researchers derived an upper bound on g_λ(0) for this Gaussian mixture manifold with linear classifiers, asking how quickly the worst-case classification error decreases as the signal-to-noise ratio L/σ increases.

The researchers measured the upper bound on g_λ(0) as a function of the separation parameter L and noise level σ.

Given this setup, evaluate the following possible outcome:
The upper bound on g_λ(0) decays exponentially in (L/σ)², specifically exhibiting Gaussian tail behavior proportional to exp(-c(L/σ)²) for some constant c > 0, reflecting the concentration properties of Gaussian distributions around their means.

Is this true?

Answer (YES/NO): YES